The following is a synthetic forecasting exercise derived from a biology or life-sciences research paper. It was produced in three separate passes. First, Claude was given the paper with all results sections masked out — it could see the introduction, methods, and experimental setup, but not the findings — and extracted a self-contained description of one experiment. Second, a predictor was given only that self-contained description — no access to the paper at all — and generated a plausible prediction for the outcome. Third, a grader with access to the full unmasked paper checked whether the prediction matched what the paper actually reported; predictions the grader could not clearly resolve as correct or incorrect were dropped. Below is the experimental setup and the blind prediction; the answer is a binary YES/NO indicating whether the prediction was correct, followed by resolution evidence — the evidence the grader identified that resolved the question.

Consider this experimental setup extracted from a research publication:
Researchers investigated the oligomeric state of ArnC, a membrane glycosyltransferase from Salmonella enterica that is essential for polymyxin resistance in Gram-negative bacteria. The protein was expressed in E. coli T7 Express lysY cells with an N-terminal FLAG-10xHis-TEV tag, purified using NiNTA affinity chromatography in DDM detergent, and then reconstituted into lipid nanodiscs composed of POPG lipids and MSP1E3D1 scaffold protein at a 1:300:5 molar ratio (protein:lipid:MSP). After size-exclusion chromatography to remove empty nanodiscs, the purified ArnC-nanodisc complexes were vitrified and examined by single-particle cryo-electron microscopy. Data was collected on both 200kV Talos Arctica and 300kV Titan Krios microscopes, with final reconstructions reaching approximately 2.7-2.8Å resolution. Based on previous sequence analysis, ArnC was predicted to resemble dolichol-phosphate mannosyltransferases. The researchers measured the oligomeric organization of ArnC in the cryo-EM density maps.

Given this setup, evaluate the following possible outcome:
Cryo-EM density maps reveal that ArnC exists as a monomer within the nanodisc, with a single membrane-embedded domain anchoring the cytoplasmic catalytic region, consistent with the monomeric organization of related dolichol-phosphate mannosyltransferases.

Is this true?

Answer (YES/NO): NO